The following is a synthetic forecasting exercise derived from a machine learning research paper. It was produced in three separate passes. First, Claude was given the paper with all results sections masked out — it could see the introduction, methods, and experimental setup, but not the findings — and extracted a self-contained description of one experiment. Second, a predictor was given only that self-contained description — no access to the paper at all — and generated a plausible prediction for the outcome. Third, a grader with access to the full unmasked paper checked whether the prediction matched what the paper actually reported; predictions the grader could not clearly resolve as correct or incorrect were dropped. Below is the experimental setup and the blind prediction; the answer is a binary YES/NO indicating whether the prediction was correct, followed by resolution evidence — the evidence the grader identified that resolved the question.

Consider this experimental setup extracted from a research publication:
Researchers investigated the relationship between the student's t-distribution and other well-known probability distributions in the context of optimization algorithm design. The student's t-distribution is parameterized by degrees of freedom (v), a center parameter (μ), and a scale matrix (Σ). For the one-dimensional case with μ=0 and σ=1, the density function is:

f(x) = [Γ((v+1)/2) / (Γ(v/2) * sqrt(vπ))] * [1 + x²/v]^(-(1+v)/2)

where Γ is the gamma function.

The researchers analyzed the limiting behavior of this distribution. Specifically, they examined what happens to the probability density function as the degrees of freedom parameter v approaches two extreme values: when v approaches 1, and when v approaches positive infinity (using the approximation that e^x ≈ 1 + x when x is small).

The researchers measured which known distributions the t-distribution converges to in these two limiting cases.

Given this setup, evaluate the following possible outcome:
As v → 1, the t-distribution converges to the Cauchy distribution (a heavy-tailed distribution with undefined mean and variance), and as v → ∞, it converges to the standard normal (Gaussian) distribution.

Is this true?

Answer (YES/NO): YES